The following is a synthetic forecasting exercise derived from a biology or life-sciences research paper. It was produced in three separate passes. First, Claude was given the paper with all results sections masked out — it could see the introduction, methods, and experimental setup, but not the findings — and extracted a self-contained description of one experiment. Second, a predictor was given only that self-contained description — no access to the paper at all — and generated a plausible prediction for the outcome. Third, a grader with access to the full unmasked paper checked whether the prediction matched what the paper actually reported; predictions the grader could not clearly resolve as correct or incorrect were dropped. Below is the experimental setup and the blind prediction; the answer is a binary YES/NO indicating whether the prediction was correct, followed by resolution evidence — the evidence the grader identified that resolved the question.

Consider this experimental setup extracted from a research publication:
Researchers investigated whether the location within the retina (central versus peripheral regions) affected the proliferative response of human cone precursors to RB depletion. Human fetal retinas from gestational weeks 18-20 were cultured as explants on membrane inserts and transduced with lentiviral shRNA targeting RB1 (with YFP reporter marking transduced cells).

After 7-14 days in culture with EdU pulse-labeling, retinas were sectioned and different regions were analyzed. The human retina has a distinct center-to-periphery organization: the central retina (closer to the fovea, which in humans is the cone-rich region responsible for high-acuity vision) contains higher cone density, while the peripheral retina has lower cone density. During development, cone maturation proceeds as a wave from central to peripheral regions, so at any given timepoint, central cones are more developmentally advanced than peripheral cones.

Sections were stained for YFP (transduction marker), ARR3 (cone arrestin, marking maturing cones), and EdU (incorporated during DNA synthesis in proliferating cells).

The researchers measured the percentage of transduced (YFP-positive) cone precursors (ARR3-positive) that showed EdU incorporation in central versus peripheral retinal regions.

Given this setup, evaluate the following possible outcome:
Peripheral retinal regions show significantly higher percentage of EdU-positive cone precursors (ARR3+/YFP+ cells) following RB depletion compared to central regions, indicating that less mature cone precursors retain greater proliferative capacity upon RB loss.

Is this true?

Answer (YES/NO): NO